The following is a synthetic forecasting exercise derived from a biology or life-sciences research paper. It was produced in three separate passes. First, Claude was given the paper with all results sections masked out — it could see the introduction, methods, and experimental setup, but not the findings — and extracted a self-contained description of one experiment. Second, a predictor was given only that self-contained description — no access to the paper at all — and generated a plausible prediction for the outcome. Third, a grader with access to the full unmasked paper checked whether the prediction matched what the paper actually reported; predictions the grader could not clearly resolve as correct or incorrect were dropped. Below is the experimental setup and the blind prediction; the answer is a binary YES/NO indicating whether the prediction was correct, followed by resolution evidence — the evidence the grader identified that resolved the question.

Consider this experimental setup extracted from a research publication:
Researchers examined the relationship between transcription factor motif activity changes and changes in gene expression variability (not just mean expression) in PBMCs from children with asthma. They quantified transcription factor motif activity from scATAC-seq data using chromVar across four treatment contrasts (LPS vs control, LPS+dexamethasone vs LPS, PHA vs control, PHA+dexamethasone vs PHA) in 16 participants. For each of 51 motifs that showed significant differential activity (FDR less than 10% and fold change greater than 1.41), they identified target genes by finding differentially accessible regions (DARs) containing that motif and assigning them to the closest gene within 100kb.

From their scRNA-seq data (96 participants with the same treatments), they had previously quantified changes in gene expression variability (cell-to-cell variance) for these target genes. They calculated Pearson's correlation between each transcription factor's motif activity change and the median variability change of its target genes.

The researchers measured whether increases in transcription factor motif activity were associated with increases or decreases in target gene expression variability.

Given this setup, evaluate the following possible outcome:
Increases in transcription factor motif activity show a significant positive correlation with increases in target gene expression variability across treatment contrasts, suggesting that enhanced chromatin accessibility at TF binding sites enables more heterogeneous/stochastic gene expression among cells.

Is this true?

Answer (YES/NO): NO